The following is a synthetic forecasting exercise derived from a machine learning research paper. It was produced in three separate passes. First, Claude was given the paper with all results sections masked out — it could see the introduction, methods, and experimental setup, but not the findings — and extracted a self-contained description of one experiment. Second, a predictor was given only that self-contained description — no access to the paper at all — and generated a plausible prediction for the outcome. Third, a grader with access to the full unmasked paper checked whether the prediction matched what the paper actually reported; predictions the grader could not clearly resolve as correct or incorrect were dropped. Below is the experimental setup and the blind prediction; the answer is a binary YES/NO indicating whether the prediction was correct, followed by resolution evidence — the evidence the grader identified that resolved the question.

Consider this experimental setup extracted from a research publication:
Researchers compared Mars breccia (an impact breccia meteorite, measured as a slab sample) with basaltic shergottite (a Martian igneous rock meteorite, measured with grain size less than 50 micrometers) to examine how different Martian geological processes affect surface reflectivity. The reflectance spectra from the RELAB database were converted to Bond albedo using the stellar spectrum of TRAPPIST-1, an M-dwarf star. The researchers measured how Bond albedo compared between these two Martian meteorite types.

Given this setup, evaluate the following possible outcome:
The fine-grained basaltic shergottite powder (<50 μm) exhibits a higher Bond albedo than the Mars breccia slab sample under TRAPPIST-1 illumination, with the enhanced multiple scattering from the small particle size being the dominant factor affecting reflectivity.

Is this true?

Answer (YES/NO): NO